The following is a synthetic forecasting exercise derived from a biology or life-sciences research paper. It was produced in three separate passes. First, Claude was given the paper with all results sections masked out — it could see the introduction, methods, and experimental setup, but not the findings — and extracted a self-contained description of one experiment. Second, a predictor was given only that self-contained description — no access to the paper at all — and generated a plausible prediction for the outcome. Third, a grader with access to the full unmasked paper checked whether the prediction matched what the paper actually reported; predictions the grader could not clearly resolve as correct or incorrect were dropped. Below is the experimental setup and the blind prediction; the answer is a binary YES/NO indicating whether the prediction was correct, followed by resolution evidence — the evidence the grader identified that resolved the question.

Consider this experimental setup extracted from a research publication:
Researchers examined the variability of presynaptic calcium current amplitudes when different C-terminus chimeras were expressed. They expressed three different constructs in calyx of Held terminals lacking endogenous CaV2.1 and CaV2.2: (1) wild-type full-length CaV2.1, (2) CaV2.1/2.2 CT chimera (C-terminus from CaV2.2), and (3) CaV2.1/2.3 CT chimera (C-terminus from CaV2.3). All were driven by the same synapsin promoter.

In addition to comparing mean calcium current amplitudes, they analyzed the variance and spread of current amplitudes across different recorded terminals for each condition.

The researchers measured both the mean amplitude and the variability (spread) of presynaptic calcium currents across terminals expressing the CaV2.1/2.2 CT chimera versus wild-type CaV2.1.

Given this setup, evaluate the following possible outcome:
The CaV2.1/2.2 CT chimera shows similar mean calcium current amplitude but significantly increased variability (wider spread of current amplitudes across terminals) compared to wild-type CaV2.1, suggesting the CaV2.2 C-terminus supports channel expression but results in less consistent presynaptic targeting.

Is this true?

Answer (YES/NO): NO